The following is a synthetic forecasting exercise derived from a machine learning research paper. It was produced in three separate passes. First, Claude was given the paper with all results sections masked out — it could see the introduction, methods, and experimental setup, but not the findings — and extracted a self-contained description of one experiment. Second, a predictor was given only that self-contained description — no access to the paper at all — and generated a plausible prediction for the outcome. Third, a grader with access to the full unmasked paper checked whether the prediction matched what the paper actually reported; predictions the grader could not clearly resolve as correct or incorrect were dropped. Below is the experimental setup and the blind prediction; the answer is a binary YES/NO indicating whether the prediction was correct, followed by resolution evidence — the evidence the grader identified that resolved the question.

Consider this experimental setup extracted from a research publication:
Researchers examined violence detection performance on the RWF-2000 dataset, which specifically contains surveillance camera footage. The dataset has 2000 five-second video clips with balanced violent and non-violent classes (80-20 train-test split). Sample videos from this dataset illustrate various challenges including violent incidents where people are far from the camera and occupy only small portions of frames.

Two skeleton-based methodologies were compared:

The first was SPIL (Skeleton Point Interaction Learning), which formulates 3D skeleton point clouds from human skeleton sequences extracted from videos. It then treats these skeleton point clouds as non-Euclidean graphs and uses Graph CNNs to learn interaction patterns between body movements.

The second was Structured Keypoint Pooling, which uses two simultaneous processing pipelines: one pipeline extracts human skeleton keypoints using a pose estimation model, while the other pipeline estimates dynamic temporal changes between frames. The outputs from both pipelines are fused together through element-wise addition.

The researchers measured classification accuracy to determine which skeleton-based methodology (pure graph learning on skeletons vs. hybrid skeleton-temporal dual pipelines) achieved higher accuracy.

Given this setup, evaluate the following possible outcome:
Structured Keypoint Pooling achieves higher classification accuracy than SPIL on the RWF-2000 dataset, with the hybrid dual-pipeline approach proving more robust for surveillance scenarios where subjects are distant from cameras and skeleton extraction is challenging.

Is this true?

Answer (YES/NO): YES